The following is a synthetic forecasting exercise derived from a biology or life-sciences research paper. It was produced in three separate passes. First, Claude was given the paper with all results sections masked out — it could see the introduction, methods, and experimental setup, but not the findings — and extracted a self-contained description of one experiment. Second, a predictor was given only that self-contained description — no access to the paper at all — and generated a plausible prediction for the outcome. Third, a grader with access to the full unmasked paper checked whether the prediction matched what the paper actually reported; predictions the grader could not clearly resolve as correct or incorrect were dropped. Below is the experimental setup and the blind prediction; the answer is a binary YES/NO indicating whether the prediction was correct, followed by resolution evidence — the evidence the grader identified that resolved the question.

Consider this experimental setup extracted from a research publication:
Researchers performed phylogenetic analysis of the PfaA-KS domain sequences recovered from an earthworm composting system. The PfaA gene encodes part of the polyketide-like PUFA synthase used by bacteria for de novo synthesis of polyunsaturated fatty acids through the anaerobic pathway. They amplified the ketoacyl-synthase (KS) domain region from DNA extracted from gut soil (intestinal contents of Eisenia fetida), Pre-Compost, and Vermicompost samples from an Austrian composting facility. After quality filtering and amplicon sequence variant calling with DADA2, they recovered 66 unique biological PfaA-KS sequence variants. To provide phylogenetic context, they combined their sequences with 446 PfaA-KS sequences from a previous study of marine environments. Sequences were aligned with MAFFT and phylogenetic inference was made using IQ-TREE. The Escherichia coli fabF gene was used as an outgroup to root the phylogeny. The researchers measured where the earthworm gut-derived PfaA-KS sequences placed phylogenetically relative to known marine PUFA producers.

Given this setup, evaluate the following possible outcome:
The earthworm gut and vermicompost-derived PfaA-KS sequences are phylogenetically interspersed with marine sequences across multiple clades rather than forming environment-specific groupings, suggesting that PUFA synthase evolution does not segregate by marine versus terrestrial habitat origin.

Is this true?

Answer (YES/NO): YES